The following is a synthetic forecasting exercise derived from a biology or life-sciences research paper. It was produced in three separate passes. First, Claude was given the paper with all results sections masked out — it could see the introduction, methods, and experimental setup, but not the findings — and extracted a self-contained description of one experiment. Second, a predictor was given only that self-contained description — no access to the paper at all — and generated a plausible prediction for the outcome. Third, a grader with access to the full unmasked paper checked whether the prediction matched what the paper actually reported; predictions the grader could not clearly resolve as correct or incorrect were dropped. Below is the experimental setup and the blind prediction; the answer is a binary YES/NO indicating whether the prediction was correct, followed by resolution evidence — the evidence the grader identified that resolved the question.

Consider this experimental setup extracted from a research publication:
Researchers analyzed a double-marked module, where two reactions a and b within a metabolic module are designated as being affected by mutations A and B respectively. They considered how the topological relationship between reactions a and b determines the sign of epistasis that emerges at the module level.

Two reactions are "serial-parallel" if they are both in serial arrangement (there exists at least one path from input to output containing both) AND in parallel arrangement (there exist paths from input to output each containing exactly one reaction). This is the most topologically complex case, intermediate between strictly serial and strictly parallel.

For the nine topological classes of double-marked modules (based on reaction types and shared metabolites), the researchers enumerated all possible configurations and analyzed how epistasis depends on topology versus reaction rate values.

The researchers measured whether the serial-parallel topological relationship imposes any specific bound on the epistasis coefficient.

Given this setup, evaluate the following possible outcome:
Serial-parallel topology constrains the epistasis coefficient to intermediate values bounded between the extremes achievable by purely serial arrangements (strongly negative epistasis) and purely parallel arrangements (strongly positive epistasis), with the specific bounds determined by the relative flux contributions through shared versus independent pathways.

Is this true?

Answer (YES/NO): NO